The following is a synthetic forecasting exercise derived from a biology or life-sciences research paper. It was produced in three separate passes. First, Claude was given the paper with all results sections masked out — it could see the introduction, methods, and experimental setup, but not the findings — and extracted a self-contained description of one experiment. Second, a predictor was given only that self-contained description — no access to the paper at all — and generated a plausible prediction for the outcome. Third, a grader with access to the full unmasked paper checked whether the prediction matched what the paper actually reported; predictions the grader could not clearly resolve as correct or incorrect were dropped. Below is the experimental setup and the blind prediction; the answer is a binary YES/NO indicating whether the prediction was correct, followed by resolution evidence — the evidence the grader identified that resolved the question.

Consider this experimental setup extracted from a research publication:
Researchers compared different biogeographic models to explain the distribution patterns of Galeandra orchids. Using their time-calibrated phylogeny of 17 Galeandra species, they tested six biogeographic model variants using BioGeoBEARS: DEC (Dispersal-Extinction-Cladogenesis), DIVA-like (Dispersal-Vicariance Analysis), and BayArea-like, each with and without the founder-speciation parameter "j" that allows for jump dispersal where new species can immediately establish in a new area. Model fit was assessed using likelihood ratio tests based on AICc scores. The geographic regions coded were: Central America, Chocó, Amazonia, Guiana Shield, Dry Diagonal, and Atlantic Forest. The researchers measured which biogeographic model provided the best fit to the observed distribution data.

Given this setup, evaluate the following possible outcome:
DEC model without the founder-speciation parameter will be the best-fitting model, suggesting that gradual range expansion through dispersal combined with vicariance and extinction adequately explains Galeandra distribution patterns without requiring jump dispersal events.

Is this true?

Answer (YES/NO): NO